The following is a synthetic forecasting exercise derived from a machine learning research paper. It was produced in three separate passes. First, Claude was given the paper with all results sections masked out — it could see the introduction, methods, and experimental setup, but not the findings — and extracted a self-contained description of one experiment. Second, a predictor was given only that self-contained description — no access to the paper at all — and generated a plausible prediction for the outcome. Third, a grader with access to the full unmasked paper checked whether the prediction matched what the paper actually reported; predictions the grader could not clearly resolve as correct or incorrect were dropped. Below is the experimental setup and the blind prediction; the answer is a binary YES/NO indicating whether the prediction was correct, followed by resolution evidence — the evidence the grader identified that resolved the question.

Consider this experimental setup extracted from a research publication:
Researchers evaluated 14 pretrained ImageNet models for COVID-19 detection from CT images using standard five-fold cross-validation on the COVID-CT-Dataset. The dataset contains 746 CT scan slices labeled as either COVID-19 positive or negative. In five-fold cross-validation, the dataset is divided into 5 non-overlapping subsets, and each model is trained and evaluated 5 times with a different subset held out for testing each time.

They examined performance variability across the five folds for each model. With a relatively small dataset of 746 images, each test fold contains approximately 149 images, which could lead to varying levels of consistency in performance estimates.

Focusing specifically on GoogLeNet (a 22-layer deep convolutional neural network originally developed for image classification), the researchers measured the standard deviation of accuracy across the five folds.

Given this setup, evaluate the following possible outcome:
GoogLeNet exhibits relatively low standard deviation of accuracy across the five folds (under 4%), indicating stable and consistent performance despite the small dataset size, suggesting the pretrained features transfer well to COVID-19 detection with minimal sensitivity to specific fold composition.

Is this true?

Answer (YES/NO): NO